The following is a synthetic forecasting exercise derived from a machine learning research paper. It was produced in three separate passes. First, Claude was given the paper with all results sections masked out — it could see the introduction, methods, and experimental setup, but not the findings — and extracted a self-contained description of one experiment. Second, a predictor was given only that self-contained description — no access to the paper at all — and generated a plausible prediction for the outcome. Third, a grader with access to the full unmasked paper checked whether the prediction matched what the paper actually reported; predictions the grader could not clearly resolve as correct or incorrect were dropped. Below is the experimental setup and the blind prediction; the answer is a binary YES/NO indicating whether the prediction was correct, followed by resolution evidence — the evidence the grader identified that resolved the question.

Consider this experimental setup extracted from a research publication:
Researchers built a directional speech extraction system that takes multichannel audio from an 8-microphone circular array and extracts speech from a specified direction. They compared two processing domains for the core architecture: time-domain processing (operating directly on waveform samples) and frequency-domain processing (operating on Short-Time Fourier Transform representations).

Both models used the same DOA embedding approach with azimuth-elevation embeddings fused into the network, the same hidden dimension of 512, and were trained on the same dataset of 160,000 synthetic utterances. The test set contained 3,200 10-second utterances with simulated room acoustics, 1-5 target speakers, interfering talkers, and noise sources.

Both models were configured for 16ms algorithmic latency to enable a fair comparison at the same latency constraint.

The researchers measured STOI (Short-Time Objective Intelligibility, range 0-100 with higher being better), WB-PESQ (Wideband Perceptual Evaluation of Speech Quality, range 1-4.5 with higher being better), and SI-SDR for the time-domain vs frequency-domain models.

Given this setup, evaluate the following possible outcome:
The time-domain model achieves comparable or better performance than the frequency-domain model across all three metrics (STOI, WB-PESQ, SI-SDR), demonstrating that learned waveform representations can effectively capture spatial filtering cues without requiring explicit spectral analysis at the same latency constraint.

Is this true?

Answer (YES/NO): YES